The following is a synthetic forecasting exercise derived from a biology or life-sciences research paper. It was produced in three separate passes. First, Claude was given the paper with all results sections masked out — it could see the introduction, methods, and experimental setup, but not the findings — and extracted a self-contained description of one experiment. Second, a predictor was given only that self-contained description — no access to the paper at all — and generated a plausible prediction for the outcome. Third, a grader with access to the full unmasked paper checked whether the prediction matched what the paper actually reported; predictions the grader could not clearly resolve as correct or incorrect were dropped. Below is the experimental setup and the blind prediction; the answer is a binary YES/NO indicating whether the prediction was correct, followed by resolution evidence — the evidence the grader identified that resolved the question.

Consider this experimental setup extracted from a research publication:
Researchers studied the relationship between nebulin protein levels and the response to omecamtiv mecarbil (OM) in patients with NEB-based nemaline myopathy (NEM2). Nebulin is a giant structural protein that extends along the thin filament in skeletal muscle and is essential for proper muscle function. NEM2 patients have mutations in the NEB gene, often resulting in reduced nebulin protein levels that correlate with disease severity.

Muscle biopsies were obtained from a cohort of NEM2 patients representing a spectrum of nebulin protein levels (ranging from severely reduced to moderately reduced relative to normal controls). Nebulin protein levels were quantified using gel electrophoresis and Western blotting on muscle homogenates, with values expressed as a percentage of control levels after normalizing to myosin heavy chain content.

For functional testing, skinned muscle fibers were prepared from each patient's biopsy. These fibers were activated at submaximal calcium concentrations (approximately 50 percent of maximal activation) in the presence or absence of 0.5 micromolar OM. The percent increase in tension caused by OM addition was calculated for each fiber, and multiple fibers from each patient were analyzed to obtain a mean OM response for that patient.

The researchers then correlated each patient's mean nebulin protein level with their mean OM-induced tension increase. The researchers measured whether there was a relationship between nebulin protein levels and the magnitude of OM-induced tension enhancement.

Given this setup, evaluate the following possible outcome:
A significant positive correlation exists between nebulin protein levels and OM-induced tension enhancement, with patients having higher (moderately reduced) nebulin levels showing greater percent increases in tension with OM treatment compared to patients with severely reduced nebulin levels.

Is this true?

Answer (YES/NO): NO